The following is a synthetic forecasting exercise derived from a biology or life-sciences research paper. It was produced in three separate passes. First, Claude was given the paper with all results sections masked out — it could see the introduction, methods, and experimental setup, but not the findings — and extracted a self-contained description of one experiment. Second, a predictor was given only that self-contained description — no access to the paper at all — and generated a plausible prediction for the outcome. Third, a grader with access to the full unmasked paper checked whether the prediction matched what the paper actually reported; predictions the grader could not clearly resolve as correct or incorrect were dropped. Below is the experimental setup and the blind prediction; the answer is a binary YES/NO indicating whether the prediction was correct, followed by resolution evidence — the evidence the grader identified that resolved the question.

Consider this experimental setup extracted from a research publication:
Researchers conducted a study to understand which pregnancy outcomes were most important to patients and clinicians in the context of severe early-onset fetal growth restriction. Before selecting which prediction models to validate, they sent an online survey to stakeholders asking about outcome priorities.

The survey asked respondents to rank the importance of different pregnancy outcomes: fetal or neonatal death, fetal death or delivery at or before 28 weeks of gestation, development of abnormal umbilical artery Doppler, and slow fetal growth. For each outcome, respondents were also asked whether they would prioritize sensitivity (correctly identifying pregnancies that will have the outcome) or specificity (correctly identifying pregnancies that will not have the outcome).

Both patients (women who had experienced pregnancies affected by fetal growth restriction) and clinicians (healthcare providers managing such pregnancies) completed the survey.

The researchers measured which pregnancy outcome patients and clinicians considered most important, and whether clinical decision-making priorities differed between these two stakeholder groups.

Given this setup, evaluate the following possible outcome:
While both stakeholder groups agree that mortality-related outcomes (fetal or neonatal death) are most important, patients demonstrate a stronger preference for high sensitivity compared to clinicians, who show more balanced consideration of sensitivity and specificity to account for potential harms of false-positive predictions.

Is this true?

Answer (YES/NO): NO